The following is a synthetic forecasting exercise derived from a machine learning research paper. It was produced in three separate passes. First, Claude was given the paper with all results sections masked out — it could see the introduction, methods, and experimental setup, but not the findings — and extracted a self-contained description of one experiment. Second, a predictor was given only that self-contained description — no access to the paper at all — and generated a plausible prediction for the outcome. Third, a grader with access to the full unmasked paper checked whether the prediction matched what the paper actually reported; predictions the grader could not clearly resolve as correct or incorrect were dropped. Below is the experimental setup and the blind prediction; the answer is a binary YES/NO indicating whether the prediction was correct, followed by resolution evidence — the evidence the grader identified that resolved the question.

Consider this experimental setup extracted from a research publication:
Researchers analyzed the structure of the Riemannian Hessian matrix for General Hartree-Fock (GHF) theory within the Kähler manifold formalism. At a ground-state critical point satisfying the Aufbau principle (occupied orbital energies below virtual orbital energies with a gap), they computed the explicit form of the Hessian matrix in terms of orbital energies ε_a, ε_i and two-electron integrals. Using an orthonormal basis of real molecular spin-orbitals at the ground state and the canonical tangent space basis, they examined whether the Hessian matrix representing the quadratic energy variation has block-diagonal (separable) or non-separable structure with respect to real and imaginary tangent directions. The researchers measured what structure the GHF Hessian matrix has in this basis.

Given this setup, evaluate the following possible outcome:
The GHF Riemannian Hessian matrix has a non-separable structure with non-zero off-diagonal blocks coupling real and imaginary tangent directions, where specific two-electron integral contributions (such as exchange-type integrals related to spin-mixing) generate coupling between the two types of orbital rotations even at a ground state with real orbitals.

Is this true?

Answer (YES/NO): NO